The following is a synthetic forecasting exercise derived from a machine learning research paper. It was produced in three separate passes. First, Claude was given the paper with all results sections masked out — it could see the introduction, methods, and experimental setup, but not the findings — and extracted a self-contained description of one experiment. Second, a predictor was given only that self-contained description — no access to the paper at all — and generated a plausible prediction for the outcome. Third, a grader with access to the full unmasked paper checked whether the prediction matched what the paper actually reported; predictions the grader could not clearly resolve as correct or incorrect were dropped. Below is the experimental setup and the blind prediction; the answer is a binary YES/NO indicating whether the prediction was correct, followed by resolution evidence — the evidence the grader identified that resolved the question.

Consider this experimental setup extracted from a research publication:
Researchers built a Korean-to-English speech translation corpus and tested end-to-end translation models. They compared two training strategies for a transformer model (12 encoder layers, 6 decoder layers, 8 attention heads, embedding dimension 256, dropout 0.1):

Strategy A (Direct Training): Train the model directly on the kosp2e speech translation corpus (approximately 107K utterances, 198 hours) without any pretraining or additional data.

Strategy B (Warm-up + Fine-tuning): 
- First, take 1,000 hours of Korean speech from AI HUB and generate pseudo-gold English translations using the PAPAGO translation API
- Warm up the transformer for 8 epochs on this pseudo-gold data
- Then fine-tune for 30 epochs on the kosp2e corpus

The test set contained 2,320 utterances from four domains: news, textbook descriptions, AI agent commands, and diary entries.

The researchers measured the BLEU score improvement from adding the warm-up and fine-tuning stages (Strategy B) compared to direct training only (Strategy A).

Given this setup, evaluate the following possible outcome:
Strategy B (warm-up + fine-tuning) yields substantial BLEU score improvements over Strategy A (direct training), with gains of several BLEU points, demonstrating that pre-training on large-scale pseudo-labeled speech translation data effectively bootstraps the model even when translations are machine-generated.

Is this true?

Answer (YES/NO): YES